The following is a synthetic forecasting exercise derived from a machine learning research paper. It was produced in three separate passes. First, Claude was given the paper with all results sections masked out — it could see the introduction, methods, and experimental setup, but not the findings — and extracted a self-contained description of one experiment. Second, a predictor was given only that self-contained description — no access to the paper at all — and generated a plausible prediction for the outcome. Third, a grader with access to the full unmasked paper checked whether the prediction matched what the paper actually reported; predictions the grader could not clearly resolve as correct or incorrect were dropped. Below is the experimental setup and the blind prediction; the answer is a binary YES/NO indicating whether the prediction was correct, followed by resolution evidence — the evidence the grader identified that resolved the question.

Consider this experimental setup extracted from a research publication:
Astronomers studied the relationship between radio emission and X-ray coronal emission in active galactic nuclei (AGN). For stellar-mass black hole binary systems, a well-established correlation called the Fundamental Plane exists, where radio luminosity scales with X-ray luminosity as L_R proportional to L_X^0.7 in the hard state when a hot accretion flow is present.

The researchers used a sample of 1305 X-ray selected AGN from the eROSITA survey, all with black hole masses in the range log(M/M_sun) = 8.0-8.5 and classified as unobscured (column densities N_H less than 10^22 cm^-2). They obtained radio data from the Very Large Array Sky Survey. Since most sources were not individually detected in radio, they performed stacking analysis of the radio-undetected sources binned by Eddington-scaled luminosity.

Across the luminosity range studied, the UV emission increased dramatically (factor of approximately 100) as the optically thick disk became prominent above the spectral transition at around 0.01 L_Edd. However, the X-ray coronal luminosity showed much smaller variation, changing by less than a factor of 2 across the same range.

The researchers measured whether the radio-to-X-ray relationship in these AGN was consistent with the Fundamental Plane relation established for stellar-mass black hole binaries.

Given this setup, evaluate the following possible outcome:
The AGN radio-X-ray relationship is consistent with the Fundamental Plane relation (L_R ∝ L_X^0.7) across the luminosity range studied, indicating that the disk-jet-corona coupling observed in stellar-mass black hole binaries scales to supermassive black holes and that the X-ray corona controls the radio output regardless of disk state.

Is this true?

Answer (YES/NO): YES